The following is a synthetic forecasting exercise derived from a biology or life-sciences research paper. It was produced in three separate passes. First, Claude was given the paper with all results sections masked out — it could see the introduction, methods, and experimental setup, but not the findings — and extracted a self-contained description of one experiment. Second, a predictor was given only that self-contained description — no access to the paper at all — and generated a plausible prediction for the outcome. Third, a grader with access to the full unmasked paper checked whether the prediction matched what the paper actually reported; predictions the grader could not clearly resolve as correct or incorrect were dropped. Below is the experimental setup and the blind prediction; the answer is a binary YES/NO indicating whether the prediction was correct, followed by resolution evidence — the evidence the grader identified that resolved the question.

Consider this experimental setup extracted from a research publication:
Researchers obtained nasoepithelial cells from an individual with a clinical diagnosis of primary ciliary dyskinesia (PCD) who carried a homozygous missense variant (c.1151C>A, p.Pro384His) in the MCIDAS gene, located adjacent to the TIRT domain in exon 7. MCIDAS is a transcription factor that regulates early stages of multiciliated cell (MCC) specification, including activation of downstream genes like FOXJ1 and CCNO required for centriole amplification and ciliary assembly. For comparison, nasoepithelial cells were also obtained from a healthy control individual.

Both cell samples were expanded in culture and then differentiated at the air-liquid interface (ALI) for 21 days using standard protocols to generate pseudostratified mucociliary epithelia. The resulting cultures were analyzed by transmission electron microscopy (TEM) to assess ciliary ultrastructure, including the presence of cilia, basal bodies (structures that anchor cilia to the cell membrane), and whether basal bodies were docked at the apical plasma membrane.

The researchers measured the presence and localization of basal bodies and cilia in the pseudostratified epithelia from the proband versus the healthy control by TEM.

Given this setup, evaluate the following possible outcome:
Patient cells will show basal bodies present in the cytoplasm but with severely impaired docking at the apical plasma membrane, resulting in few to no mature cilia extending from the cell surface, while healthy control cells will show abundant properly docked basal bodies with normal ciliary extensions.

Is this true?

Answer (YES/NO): YES